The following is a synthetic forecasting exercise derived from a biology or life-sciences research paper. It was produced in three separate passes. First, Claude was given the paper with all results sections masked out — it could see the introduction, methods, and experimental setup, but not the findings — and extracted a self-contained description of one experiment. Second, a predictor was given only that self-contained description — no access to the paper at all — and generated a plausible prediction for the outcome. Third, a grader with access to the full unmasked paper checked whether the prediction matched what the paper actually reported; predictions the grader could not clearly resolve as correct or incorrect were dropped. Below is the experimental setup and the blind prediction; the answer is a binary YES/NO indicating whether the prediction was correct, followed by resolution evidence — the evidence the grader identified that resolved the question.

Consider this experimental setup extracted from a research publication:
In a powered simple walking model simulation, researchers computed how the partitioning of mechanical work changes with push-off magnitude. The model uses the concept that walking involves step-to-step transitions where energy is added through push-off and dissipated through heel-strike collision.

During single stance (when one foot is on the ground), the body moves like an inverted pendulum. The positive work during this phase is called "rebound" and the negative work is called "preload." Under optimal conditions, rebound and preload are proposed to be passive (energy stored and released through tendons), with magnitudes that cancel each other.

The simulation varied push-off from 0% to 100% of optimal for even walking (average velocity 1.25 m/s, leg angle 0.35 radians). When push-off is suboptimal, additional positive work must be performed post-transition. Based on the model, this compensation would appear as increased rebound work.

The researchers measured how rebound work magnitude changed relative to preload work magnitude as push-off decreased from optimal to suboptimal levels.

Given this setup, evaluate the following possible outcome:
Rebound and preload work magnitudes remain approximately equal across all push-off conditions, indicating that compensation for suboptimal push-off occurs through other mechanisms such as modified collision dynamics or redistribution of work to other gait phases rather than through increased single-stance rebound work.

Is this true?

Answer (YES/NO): NO